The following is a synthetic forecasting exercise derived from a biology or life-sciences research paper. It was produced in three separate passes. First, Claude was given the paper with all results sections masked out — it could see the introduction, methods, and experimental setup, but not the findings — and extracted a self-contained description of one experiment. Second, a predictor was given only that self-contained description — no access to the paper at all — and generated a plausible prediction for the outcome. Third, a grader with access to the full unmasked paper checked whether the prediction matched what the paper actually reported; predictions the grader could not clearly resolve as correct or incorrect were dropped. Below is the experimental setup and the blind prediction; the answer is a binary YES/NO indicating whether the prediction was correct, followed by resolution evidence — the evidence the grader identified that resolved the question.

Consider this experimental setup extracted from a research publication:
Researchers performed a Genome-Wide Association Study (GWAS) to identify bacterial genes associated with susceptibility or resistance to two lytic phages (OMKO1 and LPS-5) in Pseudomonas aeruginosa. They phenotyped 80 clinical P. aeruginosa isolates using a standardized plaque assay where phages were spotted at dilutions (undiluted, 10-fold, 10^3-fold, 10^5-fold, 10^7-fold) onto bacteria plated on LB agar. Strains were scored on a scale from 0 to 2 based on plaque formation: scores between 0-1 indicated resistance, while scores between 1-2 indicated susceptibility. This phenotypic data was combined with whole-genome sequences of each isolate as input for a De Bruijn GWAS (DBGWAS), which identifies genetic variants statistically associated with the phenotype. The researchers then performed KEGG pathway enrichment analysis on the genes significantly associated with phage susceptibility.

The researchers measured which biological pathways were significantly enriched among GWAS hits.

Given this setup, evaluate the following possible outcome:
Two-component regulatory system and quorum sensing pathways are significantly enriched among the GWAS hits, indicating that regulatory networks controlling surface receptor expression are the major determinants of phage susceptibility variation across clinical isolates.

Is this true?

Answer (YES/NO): NO